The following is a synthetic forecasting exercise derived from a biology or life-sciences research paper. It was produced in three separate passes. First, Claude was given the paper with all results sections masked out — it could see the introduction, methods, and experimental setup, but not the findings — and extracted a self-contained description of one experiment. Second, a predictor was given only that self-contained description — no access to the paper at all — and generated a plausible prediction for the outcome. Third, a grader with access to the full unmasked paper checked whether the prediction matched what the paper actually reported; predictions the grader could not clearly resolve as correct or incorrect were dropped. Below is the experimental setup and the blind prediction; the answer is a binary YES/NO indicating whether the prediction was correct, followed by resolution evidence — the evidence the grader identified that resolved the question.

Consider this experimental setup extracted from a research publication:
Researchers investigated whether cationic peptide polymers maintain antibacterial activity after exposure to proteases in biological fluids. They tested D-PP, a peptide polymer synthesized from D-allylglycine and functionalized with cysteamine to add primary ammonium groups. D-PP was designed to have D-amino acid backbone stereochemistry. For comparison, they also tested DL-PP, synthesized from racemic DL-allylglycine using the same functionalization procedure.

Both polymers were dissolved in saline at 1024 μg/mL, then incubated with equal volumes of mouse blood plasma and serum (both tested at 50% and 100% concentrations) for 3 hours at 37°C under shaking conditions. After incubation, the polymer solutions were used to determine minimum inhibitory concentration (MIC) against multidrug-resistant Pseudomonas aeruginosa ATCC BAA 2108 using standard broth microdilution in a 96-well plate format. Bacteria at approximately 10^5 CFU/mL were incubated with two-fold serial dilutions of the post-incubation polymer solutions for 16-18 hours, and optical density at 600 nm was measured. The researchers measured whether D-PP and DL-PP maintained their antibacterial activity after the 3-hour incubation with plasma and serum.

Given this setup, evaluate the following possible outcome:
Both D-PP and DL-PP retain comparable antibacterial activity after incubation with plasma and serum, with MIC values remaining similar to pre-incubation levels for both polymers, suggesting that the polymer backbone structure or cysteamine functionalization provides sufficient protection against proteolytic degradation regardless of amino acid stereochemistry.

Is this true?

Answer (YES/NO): NO